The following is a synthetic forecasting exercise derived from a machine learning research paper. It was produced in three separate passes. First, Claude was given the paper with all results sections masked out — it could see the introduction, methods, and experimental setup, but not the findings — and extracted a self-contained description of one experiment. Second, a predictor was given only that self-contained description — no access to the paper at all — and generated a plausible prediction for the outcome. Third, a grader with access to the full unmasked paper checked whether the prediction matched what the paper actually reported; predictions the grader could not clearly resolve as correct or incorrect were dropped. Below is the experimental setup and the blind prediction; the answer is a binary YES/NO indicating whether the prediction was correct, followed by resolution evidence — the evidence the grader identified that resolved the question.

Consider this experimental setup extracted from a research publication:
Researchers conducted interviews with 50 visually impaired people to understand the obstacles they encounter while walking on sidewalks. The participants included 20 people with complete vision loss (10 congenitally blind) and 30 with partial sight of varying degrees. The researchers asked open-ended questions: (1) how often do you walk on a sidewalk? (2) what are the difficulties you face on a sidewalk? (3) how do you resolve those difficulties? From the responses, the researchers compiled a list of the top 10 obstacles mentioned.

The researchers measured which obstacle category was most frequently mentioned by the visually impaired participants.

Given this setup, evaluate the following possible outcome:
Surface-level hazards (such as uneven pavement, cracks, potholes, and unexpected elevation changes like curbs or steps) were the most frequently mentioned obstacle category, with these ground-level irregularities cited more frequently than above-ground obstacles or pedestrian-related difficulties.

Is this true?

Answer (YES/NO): YES